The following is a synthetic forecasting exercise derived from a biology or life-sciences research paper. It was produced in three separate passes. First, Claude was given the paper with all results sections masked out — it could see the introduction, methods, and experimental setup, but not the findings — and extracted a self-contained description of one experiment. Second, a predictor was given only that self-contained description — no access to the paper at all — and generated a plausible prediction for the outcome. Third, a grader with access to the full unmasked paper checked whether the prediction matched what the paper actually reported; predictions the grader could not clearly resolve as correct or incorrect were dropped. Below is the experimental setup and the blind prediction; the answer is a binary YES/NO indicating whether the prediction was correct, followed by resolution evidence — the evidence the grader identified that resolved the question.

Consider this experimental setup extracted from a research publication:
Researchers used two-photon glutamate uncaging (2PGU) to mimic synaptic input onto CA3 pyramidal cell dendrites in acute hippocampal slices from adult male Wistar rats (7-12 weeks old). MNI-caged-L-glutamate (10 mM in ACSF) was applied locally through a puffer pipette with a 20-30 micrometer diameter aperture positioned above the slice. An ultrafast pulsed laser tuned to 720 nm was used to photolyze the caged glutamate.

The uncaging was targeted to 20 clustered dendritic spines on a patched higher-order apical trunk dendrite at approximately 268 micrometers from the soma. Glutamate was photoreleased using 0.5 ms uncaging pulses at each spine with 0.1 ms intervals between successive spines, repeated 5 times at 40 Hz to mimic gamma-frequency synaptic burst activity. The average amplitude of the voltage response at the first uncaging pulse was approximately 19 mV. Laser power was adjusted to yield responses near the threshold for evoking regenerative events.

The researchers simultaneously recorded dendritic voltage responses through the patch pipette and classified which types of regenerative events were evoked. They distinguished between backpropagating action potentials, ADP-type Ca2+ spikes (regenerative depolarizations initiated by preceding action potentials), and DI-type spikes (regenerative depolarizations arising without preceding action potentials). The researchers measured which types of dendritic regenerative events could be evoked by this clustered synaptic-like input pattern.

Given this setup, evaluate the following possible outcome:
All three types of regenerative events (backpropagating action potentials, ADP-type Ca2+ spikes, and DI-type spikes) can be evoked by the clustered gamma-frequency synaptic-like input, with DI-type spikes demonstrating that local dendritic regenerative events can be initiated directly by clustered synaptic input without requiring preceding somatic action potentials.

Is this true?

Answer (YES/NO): YES